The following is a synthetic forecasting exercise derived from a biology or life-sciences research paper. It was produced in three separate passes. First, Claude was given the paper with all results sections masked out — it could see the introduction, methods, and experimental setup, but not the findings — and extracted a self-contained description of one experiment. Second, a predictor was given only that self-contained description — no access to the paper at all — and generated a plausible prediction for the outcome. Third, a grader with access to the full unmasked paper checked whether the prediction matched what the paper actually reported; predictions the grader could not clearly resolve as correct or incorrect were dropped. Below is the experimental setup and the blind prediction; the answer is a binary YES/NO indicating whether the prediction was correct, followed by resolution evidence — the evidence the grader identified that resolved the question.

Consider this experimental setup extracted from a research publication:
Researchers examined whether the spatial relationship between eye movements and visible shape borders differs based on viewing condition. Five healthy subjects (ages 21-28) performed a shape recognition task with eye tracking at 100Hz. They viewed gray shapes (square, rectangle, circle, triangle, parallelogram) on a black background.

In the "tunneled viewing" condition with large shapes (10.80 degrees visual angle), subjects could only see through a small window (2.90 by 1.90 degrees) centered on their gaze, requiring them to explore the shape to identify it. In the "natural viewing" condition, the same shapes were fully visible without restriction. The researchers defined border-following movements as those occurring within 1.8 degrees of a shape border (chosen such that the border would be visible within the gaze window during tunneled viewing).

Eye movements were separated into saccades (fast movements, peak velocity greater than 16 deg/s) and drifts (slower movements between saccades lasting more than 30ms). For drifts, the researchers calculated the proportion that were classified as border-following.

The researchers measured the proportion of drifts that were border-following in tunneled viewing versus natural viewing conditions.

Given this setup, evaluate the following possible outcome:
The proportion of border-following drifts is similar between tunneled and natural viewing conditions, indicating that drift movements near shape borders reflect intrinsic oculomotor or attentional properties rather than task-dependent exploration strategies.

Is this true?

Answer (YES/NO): NO